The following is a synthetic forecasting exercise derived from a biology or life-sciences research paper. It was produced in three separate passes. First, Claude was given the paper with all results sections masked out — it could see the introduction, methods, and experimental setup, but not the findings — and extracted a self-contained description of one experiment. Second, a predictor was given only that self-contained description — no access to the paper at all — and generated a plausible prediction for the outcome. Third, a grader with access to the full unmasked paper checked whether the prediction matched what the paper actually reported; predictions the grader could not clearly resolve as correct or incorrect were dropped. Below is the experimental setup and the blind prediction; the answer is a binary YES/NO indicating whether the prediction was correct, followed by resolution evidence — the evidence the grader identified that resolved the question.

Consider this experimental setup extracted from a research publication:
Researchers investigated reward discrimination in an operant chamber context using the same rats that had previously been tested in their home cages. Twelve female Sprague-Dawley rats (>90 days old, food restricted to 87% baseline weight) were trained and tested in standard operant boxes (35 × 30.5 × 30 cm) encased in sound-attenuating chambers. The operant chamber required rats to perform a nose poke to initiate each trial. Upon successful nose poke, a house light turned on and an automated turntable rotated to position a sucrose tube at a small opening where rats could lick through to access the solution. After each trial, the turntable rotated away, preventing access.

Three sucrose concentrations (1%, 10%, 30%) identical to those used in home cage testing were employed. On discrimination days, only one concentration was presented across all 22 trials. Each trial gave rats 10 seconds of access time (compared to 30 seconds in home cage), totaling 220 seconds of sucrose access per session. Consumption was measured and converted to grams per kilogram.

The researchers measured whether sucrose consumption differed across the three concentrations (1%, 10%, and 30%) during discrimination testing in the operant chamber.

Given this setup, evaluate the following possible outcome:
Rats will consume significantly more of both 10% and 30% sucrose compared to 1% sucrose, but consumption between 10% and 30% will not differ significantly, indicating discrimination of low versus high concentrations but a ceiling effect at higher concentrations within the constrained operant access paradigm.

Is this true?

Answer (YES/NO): NO